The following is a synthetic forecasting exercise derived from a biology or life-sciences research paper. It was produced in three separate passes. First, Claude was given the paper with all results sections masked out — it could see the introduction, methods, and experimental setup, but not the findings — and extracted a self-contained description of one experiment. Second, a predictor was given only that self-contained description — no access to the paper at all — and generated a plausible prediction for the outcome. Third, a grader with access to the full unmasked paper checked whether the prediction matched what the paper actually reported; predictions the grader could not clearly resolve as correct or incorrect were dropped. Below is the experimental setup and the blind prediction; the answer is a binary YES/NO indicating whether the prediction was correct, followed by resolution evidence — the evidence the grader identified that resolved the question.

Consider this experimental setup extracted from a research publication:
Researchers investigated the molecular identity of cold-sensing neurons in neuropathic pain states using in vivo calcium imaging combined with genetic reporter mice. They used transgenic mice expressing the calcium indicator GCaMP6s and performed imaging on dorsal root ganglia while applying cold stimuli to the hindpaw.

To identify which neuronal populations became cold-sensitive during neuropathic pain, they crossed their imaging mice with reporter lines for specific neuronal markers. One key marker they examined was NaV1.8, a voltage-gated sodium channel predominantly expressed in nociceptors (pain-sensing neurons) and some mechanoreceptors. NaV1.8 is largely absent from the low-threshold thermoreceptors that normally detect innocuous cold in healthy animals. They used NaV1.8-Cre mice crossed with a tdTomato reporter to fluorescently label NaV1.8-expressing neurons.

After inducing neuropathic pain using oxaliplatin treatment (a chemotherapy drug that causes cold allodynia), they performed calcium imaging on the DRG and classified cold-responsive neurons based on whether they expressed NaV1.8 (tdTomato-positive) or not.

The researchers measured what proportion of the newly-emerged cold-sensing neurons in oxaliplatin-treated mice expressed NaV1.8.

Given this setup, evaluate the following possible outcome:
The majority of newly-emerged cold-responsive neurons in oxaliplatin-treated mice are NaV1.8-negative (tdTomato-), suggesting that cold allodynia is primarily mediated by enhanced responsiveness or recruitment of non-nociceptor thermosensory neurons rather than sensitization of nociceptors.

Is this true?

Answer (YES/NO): NO